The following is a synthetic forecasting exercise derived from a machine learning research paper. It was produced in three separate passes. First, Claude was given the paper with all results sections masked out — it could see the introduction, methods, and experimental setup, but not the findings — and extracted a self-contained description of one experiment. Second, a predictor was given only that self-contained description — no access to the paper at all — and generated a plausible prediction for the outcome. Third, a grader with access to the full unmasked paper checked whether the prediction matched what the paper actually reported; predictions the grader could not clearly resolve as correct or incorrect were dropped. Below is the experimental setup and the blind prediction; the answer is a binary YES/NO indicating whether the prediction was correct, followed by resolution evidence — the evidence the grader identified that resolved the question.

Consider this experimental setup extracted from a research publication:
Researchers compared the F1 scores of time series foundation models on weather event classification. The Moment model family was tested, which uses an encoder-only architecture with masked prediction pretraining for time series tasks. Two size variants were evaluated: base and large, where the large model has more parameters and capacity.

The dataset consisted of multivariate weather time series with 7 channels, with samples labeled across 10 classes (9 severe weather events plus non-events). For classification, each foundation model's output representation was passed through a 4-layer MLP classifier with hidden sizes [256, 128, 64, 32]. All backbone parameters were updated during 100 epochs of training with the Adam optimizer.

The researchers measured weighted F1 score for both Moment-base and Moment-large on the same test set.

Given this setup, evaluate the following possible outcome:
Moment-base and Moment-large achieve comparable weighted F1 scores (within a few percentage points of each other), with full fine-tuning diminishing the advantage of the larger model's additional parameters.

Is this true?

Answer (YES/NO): NO